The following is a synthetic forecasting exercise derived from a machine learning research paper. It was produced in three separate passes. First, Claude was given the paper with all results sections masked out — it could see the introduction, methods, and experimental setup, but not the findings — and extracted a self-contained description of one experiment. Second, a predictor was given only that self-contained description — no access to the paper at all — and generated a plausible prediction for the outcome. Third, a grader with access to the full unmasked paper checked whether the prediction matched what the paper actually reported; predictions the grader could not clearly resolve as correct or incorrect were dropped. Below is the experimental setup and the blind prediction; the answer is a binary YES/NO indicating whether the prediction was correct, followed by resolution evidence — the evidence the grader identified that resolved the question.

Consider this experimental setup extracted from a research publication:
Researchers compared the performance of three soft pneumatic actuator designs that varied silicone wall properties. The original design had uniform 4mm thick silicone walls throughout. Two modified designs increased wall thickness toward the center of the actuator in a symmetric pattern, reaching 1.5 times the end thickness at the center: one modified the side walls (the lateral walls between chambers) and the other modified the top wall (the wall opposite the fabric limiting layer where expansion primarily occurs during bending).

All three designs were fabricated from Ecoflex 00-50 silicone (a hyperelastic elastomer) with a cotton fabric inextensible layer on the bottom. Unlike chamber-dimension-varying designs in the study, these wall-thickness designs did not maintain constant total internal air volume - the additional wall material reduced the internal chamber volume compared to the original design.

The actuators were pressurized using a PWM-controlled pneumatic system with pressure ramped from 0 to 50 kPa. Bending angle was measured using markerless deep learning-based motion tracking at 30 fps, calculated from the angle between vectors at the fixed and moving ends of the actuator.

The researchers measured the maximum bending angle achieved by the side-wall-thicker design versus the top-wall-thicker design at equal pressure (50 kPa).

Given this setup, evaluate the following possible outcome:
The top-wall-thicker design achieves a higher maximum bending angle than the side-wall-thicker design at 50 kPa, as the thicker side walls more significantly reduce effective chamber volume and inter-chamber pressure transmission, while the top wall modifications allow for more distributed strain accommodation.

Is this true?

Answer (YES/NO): NO